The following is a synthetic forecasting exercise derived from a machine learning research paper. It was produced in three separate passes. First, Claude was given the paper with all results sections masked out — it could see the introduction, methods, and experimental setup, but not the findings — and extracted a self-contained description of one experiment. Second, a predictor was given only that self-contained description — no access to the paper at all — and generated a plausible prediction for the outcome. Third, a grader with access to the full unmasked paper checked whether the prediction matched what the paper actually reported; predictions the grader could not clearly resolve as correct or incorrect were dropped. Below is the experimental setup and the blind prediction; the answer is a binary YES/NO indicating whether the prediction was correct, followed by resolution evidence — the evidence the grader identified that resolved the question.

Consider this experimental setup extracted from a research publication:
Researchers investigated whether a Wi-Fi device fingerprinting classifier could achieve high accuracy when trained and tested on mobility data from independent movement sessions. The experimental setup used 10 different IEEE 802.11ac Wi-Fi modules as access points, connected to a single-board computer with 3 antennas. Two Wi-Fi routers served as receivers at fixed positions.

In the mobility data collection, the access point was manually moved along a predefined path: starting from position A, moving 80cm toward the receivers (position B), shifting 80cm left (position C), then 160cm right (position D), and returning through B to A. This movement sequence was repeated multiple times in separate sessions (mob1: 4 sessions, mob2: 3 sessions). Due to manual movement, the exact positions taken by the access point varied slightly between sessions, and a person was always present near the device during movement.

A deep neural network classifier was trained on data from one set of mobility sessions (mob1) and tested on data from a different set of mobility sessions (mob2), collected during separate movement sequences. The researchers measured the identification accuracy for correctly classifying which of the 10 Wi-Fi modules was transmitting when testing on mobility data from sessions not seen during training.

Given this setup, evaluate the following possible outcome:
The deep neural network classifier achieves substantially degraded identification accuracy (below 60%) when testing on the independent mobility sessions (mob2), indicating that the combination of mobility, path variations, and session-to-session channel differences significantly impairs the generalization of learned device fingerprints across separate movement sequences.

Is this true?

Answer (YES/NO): NO